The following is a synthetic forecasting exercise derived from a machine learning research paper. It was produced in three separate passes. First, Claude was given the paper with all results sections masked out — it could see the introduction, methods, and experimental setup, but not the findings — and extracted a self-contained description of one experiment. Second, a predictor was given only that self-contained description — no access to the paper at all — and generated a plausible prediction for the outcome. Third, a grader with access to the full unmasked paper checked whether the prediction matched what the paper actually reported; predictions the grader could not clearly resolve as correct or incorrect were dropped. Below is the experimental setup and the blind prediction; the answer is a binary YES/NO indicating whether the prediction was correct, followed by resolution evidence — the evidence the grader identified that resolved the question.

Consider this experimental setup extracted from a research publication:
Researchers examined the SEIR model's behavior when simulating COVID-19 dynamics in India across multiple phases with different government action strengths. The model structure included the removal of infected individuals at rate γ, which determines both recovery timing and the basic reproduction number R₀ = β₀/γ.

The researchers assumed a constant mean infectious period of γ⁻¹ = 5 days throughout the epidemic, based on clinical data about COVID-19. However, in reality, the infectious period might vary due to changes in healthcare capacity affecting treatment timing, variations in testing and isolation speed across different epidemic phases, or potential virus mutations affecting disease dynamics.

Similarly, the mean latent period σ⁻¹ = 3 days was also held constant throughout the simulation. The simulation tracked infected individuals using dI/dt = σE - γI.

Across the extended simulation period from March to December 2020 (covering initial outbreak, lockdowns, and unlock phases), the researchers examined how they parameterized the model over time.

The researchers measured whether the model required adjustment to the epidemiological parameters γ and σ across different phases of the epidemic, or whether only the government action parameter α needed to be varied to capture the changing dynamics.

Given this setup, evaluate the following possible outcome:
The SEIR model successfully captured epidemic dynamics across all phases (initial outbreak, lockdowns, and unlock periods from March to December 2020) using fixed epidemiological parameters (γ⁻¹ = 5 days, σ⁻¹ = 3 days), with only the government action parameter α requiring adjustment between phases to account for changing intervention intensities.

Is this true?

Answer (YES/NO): NO